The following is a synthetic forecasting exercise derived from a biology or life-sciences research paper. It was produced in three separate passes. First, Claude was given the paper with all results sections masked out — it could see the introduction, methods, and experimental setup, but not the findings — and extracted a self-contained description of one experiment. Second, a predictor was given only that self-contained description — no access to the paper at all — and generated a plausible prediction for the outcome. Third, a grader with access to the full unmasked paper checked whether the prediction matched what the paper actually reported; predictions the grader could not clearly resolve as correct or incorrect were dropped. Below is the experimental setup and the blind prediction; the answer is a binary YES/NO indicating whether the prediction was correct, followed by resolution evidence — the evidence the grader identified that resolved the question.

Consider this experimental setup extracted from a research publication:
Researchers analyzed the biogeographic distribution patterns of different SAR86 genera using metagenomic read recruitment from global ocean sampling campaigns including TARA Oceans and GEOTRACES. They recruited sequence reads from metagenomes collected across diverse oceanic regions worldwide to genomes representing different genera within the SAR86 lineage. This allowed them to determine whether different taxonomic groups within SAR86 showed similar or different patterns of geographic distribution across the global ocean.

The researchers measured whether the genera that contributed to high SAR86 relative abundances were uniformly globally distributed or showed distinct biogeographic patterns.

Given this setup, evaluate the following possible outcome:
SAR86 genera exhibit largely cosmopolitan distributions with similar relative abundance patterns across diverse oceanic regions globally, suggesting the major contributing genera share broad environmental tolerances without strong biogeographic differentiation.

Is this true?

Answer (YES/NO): NO